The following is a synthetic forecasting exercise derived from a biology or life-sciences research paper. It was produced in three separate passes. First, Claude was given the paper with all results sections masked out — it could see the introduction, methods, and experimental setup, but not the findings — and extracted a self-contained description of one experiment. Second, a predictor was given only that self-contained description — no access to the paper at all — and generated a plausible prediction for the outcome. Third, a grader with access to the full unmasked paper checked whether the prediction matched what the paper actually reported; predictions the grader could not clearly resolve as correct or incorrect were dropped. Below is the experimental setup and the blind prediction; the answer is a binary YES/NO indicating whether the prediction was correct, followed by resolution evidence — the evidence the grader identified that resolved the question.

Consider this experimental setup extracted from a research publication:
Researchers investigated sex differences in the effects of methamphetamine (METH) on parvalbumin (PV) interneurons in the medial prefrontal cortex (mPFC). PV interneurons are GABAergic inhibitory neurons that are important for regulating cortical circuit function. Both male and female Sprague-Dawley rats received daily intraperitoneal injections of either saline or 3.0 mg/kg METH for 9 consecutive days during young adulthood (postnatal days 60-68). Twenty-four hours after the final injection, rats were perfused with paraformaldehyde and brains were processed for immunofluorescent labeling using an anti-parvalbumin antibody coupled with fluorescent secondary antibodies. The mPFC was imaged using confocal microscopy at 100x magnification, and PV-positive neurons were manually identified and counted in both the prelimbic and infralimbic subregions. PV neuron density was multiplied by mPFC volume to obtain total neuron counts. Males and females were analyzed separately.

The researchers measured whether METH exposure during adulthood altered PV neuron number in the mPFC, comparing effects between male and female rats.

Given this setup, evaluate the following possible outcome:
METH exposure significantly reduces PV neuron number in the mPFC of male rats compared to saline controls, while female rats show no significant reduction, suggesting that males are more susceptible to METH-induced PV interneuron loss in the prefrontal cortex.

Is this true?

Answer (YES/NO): NO